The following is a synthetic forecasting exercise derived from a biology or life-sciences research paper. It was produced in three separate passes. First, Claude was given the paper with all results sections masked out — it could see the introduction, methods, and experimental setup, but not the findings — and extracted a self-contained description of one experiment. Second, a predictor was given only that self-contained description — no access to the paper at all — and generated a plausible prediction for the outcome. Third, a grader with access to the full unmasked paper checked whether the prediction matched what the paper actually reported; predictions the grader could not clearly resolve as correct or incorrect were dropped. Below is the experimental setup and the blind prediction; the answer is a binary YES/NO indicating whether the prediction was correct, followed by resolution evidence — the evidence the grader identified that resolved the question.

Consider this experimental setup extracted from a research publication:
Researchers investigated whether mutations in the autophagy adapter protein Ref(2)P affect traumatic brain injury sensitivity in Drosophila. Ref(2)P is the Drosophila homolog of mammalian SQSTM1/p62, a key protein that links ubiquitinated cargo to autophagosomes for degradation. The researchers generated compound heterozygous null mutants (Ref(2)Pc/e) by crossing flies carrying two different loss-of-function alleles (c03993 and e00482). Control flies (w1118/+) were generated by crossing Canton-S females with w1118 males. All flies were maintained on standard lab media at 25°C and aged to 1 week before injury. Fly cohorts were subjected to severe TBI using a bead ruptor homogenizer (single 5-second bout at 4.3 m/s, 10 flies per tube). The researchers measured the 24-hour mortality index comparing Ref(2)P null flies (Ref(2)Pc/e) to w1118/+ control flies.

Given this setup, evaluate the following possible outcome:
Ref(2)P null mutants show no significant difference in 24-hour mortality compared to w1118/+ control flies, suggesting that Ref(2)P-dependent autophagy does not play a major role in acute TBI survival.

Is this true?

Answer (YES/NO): NO